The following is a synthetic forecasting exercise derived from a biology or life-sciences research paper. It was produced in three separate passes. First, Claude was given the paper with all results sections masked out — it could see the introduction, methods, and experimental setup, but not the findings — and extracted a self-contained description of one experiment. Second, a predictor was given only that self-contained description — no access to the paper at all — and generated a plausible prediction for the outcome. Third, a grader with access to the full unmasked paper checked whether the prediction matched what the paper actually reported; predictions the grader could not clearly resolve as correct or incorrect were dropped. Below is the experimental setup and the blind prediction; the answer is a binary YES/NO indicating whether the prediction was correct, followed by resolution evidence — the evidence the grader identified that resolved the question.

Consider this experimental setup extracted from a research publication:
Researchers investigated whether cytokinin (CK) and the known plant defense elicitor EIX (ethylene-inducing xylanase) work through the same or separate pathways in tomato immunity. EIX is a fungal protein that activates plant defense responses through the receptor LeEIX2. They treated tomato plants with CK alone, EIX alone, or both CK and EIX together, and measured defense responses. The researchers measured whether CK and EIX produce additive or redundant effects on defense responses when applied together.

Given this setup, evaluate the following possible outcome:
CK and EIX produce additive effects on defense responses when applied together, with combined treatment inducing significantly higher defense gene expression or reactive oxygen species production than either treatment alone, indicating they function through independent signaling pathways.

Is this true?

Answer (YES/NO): YES